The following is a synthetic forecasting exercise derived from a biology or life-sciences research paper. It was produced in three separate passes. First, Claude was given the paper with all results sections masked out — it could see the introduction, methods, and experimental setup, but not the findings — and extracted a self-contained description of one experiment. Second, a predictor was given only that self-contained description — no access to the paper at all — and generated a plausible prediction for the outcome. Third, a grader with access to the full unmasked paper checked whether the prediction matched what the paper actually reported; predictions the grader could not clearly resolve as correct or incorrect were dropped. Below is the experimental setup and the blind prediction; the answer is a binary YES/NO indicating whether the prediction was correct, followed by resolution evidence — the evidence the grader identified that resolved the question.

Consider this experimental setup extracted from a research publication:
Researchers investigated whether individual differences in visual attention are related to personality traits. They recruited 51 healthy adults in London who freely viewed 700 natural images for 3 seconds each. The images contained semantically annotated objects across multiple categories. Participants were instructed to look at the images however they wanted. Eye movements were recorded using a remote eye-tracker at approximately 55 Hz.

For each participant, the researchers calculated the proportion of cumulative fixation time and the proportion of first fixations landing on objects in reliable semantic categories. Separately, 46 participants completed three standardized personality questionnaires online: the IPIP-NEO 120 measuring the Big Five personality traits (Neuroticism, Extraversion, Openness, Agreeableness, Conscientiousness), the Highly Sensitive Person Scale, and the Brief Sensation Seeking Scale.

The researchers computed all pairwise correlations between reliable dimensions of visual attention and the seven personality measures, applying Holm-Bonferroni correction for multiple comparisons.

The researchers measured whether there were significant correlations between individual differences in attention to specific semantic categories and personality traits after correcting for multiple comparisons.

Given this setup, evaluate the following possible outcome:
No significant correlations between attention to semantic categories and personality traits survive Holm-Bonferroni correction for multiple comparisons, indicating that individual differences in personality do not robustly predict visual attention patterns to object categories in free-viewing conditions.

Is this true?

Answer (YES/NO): YES